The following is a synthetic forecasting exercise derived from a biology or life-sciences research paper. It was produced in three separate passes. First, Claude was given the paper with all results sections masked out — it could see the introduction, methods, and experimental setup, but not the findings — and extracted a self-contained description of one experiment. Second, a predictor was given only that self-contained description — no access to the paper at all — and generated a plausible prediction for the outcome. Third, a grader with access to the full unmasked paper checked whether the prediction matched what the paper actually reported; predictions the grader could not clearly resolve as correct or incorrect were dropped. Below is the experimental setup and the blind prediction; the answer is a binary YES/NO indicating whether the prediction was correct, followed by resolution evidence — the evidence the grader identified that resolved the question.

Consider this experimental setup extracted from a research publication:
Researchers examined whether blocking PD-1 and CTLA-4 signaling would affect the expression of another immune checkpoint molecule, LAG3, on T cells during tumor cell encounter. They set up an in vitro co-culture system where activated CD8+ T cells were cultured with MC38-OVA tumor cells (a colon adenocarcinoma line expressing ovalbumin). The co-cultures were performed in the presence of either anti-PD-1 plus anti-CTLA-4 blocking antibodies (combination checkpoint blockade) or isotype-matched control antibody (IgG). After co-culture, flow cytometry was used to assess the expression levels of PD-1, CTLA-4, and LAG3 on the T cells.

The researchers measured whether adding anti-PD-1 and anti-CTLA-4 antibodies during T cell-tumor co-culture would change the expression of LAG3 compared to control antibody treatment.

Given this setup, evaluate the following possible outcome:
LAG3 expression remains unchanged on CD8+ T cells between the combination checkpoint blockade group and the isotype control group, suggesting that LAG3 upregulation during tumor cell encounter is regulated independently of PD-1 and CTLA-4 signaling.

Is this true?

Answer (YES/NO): YES